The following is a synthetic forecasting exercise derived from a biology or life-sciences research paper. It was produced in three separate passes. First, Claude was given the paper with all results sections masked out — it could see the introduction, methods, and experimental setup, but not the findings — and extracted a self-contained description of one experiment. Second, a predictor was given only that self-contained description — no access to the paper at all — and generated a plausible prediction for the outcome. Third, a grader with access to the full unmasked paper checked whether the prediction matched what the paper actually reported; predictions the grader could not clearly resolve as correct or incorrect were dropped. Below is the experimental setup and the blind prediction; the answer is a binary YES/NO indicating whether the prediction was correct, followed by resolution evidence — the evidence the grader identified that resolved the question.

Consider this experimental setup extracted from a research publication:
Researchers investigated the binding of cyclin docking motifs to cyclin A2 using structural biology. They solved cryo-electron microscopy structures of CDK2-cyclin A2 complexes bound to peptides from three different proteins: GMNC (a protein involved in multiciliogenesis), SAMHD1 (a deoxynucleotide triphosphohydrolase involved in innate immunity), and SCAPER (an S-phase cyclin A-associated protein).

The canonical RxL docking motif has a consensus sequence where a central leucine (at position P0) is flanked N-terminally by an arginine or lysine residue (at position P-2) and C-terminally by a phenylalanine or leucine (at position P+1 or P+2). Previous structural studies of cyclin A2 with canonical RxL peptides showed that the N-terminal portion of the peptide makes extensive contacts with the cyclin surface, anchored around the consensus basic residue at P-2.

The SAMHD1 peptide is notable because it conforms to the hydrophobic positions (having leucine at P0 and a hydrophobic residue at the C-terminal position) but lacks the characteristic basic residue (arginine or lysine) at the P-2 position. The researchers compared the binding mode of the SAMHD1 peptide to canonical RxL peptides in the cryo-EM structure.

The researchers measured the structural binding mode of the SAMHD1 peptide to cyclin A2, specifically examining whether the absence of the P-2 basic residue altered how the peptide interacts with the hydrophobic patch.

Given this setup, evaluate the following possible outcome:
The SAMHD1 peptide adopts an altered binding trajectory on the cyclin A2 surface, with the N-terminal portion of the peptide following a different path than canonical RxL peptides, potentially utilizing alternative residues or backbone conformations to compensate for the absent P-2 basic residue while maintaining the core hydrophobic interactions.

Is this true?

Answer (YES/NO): YES